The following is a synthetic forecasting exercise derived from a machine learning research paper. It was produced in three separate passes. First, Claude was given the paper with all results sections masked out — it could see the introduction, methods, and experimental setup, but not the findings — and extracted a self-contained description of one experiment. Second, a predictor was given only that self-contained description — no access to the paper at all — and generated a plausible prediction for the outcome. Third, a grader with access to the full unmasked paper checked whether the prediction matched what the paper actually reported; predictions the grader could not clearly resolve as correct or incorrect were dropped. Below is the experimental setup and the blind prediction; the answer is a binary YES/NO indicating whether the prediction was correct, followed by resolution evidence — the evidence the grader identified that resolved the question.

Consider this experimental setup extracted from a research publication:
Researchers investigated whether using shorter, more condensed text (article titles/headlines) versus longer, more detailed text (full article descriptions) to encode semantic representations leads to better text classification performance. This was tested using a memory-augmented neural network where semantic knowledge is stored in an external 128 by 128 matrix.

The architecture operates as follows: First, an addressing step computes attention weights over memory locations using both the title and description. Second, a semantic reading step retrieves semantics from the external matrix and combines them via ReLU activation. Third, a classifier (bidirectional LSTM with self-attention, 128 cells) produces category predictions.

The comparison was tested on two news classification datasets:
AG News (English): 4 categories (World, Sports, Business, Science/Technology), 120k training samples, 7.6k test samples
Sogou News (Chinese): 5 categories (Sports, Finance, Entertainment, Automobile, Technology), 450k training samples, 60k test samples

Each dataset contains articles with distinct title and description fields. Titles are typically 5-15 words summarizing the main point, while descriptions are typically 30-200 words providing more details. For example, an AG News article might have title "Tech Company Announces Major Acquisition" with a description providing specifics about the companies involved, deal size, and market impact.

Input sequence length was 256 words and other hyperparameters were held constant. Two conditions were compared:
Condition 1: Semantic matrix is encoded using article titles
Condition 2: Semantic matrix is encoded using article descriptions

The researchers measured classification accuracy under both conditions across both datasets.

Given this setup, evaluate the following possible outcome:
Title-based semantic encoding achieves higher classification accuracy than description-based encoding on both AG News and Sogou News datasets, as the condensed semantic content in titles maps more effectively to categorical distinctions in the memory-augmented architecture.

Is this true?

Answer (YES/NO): YES